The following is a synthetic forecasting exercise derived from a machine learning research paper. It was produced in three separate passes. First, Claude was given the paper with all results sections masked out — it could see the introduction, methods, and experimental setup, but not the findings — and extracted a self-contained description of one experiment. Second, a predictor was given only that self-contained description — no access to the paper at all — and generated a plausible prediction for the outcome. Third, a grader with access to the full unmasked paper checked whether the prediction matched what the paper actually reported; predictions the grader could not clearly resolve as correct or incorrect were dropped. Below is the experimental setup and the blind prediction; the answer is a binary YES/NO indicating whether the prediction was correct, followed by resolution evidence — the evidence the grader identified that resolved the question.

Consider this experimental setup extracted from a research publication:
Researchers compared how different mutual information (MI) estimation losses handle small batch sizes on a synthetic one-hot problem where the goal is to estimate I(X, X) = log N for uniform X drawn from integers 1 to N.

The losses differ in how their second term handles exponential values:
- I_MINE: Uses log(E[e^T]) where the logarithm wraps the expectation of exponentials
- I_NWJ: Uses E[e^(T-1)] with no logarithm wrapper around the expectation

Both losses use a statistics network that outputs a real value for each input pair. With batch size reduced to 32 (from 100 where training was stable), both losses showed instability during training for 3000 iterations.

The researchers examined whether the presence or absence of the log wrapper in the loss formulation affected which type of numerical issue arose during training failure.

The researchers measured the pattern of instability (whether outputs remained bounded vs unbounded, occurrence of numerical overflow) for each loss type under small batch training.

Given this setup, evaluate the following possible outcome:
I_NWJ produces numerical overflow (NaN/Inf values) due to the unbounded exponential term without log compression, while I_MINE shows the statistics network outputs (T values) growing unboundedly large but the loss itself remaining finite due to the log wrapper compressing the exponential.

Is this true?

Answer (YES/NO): NO